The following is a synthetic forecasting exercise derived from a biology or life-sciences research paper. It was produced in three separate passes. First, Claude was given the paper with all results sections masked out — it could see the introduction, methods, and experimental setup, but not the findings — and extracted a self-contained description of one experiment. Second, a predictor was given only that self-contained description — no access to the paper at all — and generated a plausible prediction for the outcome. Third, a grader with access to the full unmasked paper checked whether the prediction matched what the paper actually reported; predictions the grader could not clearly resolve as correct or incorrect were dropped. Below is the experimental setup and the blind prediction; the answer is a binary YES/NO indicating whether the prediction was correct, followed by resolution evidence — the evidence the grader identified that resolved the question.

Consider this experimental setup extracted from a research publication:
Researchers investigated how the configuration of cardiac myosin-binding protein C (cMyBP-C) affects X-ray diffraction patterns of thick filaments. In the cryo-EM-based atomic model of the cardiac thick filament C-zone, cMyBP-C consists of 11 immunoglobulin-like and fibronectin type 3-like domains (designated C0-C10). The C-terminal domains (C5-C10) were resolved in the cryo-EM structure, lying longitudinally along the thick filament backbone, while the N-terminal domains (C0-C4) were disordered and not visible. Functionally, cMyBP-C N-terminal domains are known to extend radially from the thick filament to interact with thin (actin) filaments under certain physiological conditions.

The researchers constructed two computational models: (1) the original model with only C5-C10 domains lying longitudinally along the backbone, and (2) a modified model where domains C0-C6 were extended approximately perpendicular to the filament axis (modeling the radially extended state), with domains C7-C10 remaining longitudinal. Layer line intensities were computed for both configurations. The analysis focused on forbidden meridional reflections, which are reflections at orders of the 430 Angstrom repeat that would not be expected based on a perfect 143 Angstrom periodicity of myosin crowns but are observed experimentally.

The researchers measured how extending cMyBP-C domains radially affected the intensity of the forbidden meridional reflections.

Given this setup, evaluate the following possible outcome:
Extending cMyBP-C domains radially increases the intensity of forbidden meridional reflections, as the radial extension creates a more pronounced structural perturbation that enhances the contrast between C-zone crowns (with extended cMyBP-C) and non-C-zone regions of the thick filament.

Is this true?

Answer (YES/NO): YES